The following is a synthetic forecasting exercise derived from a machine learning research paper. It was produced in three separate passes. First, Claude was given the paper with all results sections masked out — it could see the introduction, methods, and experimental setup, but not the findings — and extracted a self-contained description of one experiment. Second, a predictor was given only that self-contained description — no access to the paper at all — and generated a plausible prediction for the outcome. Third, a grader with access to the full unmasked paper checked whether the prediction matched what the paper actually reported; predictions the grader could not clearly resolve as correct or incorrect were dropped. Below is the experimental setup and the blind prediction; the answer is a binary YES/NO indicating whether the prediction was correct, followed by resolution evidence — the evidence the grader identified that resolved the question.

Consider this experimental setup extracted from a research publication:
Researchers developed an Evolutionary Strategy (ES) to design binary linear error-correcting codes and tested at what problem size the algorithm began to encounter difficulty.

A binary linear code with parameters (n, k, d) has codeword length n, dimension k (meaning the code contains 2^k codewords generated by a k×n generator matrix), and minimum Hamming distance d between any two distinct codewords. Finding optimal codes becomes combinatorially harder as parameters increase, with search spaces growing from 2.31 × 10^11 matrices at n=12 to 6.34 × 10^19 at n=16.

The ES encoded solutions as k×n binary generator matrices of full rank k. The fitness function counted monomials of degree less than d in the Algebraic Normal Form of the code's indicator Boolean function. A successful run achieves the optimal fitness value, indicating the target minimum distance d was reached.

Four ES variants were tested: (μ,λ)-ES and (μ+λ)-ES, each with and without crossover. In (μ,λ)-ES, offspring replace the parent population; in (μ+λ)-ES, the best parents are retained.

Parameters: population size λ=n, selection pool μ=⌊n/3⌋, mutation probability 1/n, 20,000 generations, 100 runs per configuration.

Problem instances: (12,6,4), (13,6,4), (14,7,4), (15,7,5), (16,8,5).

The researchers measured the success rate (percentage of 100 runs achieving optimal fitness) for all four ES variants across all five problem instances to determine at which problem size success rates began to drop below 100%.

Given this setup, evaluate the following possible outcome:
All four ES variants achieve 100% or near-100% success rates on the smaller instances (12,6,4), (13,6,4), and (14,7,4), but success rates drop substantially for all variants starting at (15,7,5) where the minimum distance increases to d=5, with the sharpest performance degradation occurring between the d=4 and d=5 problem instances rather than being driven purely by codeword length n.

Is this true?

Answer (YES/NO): NO